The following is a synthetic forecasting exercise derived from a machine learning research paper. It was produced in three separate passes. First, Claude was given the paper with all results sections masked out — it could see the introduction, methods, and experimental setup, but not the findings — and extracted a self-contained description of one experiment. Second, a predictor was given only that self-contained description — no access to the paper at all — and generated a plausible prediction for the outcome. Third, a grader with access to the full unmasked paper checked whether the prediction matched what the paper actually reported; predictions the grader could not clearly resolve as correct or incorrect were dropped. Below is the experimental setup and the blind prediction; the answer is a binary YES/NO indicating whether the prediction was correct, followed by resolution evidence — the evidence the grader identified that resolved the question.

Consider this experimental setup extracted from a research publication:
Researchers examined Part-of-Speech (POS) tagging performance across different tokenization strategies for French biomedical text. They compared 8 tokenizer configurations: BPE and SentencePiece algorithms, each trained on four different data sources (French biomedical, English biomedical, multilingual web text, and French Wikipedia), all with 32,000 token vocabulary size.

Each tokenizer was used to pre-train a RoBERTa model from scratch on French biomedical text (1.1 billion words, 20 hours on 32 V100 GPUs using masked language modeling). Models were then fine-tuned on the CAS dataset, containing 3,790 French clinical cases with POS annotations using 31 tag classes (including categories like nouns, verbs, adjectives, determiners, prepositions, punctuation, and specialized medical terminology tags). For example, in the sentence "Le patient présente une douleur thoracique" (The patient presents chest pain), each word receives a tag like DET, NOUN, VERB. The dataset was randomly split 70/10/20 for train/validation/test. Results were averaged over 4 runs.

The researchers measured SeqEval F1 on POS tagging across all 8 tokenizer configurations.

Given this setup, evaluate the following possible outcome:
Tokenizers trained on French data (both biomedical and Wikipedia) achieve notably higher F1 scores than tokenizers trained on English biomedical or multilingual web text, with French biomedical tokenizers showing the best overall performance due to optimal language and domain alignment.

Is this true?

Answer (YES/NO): NO